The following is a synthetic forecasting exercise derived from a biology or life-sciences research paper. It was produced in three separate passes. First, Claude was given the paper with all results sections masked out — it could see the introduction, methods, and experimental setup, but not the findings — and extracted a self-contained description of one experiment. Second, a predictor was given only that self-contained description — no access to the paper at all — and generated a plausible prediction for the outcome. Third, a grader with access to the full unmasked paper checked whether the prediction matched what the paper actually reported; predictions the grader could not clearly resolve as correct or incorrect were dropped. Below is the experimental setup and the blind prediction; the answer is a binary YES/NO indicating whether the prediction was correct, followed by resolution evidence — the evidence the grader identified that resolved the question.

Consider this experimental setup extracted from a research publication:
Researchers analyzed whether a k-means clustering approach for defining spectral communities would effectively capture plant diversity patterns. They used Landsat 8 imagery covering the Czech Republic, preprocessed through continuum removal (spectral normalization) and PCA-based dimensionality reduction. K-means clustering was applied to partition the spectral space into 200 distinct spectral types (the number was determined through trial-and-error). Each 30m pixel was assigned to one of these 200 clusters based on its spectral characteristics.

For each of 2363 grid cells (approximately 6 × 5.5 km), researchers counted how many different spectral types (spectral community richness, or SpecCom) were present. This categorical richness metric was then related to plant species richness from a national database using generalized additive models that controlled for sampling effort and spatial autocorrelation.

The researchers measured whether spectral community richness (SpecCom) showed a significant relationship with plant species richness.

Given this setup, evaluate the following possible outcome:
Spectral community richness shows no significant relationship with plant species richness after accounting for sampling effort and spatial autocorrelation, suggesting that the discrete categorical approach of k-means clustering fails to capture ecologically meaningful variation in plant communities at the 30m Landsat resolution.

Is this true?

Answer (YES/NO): NO